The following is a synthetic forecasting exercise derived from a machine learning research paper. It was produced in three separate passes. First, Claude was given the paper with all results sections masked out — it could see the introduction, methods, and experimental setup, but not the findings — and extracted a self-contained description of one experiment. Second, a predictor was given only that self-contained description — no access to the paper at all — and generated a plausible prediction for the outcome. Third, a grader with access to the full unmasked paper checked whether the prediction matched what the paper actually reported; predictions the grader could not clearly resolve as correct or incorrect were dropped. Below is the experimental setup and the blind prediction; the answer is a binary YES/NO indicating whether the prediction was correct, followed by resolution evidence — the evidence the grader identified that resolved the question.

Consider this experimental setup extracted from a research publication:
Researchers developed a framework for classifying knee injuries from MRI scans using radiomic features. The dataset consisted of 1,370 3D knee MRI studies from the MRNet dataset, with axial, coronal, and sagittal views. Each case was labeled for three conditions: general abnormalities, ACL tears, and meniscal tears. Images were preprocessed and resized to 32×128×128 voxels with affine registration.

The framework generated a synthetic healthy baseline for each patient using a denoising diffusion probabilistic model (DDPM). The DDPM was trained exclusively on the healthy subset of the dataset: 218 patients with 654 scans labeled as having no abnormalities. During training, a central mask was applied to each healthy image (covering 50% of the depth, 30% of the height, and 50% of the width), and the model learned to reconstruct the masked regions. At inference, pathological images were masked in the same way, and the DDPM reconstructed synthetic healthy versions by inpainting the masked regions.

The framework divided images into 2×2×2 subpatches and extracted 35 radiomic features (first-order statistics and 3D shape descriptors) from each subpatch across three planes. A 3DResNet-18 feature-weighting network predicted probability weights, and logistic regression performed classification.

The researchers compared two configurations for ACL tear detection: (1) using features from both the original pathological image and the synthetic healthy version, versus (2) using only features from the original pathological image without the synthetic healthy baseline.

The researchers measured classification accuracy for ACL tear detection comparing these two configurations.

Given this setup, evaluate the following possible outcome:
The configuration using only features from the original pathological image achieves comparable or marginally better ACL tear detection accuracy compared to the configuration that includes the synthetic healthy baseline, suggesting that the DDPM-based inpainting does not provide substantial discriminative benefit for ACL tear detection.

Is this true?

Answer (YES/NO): NO